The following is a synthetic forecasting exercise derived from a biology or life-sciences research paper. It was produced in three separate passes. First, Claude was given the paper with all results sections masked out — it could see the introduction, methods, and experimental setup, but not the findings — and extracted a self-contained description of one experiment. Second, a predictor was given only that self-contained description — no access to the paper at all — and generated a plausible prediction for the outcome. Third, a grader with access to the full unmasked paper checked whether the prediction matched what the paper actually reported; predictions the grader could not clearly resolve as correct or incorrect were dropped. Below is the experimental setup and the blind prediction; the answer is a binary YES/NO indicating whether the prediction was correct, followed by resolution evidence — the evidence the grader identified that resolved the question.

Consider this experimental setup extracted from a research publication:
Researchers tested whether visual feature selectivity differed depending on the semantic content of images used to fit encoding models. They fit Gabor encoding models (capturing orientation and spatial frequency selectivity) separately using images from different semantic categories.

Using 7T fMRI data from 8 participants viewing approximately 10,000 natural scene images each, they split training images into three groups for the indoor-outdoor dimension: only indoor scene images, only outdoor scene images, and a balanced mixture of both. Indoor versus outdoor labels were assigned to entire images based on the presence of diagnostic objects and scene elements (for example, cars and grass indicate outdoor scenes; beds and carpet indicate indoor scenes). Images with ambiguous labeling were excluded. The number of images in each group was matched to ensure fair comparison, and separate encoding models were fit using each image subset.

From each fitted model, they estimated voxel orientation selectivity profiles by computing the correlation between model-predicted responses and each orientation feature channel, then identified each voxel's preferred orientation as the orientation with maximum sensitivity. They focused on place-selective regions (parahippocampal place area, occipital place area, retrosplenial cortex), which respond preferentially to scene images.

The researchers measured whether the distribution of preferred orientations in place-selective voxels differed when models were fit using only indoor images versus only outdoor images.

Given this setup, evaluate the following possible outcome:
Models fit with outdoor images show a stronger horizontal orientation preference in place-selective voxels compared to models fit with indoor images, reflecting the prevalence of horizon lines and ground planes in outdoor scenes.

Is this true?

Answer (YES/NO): YES